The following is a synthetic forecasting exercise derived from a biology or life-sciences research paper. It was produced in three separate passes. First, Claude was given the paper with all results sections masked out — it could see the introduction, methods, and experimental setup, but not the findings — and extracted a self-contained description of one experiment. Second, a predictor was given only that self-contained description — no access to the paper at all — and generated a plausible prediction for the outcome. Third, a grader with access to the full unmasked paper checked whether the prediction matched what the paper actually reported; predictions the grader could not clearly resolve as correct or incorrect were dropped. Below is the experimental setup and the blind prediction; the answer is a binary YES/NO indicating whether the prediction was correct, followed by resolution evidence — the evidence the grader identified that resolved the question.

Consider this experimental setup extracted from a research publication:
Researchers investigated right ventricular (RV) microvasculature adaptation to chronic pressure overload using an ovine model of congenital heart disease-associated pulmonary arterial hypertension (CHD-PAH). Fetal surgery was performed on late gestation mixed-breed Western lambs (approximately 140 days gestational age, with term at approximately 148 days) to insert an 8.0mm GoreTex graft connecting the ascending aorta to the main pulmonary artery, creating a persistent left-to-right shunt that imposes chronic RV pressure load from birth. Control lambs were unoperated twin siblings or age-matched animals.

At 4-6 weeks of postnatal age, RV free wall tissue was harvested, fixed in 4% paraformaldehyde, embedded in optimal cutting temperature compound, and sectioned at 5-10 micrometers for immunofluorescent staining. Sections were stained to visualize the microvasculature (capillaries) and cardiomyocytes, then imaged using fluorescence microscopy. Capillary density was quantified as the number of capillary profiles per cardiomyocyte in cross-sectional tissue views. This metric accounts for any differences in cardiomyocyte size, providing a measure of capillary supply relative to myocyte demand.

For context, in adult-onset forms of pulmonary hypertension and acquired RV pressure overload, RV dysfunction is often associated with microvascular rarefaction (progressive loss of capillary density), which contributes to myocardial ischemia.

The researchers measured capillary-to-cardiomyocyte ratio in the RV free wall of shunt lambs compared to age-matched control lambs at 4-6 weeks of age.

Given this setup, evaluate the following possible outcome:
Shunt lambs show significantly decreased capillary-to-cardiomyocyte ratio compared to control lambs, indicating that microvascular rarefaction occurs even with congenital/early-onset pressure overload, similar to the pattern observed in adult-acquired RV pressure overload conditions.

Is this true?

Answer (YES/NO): NO